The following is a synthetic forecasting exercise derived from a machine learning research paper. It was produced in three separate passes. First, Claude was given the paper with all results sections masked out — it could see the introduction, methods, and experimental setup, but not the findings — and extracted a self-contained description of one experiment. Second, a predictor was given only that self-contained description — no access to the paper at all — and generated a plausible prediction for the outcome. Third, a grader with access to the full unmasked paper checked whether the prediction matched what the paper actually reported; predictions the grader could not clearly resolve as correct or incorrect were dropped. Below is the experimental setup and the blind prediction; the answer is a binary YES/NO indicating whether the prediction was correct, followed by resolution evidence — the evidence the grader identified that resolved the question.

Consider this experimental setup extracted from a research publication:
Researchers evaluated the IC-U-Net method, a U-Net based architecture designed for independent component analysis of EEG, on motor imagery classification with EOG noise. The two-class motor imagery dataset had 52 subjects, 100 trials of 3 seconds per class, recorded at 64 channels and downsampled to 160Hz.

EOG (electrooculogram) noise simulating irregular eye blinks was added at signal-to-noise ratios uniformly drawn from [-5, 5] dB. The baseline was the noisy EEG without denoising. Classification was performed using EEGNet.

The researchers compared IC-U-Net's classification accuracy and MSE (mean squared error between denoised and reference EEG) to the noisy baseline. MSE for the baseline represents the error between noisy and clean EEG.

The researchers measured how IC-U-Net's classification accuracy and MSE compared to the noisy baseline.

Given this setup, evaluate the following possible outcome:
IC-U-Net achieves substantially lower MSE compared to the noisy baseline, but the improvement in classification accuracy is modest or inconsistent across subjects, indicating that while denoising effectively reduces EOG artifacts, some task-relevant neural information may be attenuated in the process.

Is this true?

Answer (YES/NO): NO